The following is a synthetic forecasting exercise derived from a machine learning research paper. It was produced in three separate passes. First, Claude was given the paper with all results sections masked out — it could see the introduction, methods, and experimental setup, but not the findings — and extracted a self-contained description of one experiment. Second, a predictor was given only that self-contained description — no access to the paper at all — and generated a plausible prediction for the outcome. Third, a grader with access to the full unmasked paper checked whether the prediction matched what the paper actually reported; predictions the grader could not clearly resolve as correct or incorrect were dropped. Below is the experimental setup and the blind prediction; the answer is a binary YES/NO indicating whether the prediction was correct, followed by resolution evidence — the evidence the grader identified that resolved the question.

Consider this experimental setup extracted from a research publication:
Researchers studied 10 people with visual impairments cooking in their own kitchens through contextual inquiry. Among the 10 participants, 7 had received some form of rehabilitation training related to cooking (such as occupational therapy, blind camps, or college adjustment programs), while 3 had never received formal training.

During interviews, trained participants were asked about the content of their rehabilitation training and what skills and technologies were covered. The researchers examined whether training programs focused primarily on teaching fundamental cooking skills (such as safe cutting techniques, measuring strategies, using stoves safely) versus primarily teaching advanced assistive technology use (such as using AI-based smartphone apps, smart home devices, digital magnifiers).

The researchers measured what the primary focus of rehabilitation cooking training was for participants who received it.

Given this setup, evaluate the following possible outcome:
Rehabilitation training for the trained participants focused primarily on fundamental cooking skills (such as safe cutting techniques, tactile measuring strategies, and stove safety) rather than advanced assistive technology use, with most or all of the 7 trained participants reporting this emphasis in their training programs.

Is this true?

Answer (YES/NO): YES